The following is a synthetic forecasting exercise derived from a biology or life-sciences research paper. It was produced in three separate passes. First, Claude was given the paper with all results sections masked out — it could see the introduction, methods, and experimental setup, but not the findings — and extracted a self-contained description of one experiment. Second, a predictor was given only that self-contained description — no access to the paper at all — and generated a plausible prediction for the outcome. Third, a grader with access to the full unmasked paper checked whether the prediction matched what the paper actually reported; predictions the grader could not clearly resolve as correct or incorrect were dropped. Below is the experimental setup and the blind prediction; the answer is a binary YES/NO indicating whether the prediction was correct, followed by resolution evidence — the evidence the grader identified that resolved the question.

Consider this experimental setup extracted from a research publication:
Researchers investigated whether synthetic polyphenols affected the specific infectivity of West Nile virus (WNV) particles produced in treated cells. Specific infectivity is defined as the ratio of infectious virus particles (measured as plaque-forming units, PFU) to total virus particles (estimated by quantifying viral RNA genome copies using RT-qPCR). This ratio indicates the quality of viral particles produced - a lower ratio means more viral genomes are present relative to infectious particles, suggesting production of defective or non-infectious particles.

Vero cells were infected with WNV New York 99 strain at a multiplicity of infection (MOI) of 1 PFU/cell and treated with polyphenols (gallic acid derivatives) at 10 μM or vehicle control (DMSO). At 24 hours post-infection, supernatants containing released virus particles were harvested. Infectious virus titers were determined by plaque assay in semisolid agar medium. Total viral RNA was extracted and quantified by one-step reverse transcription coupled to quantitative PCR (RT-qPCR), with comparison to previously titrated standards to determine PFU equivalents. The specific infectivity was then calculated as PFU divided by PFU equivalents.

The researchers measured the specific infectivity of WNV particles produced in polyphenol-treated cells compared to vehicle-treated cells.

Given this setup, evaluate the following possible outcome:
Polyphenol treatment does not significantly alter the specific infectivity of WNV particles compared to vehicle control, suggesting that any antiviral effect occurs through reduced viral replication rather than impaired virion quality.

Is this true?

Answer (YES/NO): NO